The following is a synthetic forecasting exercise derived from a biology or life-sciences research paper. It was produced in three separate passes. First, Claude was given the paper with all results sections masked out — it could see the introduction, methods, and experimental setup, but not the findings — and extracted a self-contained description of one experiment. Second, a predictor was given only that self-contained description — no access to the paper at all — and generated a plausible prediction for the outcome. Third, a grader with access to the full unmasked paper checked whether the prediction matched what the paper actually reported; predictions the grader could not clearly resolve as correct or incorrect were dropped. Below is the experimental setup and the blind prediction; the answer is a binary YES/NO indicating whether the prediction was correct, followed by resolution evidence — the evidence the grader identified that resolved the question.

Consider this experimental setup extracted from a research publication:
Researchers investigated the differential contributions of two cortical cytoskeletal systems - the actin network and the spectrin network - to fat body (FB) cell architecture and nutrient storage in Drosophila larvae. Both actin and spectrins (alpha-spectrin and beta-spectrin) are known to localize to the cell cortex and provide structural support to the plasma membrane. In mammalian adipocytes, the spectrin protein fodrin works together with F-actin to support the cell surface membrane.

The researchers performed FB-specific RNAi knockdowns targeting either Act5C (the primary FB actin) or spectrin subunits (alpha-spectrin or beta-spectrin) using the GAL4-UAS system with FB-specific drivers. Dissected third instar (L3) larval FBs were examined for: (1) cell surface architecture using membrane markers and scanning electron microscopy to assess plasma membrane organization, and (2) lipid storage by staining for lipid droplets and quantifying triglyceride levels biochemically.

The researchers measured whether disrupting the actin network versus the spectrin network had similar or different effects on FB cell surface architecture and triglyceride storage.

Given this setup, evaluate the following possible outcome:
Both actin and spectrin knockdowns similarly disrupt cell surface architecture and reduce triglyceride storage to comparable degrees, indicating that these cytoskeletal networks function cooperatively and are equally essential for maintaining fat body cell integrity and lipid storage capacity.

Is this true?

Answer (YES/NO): NO